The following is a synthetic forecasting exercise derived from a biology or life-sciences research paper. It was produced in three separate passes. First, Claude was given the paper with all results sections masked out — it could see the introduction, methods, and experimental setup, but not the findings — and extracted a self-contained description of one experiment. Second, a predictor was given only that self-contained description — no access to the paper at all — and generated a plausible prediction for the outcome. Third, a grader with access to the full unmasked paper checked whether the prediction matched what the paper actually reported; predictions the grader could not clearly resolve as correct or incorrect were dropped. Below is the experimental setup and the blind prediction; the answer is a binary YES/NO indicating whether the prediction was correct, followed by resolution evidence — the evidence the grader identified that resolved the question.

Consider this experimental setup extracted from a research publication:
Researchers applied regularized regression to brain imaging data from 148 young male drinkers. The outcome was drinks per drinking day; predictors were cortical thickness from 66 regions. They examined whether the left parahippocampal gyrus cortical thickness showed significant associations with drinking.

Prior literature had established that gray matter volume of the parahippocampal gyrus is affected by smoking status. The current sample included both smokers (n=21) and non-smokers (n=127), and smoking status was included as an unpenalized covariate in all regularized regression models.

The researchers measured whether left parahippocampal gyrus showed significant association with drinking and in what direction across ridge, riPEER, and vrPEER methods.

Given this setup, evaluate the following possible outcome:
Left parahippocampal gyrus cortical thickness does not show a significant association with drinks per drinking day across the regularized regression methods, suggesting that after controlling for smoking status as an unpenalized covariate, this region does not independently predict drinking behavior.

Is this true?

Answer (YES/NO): NO